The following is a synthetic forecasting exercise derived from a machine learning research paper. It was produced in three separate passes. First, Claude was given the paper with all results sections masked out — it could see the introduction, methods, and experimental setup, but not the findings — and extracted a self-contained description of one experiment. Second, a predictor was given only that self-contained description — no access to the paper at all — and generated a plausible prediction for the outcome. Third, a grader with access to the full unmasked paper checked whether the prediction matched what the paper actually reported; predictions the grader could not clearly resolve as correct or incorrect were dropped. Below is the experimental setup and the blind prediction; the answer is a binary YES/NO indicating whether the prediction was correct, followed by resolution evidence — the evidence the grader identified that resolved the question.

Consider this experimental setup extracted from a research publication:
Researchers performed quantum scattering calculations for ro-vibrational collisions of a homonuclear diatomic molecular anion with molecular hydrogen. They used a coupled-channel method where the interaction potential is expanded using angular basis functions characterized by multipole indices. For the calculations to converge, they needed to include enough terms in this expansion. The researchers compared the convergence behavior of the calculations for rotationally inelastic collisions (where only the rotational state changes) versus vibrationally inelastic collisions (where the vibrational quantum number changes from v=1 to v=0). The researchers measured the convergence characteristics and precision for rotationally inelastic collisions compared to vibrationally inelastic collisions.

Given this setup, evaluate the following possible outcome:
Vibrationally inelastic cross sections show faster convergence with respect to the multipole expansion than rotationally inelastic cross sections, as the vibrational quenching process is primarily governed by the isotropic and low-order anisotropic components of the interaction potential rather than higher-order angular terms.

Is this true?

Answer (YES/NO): NO